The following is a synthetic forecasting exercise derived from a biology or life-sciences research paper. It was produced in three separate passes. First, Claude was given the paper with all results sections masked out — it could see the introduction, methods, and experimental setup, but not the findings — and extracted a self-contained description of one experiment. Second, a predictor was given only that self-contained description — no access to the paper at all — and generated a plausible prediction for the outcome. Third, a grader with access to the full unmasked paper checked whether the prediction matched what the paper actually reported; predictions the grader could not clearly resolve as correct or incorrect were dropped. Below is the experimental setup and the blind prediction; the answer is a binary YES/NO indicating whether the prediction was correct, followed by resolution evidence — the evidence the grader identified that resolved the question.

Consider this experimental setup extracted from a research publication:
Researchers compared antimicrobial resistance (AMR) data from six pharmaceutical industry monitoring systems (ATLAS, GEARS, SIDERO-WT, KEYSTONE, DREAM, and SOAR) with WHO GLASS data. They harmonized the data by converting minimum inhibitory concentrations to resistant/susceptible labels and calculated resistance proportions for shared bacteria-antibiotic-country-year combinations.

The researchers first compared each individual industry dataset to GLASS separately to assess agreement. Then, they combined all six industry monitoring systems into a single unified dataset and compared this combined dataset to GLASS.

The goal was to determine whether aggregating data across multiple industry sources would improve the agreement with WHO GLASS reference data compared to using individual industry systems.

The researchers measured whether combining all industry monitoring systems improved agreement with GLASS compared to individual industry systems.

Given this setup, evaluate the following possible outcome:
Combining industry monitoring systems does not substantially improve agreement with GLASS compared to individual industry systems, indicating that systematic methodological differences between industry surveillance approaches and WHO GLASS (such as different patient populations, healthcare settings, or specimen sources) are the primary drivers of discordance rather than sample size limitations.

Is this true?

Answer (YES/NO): NO